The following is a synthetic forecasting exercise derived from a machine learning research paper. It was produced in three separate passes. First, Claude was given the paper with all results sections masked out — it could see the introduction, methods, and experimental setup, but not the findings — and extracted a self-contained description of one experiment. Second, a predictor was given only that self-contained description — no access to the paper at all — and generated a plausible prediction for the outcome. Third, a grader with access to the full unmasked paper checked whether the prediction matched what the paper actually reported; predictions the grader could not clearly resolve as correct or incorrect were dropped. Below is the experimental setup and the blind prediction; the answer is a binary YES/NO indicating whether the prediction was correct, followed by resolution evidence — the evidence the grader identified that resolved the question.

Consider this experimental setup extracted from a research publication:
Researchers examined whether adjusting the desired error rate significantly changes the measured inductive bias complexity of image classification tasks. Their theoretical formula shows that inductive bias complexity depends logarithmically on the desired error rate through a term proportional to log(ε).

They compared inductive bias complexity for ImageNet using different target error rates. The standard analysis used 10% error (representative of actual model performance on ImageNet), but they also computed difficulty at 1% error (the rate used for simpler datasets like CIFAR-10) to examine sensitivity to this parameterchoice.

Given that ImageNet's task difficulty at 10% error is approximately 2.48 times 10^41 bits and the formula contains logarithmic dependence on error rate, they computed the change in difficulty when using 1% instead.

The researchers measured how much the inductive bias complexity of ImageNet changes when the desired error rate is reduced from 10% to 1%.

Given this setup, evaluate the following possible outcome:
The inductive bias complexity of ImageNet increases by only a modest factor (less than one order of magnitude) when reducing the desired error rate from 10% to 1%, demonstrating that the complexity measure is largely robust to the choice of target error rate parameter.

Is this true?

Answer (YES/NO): YES